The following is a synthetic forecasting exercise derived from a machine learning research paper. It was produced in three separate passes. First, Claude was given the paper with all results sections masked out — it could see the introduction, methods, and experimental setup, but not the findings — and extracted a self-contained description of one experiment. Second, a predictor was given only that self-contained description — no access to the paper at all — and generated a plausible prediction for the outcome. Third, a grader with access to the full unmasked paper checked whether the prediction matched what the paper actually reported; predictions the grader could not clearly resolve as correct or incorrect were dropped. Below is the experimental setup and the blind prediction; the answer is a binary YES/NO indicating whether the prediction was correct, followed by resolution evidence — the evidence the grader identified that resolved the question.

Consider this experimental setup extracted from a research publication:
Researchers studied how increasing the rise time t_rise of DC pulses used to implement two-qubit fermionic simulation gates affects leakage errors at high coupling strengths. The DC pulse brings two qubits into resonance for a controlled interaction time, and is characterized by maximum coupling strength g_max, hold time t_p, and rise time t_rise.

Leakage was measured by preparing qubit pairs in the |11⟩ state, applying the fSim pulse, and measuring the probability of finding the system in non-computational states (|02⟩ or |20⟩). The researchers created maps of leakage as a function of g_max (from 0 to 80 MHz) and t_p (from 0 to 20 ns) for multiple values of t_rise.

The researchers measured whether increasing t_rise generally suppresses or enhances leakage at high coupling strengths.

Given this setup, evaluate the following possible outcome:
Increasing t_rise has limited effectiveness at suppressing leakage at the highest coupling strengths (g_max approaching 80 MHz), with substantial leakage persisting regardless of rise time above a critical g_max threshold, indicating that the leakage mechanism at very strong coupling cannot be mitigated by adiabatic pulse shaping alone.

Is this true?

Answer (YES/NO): NO